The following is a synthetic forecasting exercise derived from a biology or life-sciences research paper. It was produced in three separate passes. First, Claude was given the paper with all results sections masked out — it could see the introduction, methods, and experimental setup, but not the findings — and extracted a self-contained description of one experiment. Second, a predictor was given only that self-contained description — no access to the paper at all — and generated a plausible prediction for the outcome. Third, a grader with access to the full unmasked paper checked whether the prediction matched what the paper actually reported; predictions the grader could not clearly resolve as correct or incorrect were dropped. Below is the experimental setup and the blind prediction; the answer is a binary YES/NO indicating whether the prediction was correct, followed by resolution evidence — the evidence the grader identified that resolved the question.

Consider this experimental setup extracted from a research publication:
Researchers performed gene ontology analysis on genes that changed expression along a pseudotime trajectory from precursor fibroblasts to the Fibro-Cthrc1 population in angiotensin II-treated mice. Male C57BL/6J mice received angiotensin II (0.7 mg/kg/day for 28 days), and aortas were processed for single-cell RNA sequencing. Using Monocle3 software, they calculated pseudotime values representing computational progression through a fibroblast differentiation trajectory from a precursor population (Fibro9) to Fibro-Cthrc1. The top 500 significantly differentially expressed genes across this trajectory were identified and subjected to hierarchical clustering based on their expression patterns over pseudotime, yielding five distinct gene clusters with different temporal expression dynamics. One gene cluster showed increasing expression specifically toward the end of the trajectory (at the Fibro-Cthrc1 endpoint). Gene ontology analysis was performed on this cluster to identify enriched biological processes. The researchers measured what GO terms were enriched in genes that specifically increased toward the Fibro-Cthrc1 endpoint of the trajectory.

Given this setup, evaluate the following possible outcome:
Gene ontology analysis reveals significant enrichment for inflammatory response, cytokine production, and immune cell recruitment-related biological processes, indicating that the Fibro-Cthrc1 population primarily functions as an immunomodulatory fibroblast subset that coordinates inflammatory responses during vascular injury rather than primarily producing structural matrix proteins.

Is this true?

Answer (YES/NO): NO